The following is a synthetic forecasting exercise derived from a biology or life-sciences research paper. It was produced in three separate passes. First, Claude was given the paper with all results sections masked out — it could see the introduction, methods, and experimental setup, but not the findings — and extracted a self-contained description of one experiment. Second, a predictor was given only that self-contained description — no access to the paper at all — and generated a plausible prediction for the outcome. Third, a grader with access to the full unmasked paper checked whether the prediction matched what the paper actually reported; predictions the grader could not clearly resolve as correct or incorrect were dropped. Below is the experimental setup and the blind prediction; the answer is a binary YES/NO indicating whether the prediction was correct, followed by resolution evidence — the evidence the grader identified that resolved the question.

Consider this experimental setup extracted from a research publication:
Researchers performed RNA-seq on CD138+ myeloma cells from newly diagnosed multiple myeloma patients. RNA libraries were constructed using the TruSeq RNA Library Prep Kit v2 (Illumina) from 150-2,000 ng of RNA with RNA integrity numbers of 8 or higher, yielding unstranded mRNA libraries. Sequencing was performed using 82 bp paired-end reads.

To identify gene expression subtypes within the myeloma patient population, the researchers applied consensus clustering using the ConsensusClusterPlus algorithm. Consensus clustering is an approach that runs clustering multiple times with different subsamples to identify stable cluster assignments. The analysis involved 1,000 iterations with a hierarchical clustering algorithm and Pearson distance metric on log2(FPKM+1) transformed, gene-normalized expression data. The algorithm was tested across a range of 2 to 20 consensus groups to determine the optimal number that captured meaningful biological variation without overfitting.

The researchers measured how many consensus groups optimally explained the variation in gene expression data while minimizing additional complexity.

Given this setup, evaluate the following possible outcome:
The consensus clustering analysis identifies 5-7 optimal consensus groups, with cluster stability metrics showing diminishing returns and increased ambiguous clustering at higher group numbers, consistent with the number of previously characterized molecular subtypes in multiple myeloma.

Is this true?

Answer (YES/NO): YES